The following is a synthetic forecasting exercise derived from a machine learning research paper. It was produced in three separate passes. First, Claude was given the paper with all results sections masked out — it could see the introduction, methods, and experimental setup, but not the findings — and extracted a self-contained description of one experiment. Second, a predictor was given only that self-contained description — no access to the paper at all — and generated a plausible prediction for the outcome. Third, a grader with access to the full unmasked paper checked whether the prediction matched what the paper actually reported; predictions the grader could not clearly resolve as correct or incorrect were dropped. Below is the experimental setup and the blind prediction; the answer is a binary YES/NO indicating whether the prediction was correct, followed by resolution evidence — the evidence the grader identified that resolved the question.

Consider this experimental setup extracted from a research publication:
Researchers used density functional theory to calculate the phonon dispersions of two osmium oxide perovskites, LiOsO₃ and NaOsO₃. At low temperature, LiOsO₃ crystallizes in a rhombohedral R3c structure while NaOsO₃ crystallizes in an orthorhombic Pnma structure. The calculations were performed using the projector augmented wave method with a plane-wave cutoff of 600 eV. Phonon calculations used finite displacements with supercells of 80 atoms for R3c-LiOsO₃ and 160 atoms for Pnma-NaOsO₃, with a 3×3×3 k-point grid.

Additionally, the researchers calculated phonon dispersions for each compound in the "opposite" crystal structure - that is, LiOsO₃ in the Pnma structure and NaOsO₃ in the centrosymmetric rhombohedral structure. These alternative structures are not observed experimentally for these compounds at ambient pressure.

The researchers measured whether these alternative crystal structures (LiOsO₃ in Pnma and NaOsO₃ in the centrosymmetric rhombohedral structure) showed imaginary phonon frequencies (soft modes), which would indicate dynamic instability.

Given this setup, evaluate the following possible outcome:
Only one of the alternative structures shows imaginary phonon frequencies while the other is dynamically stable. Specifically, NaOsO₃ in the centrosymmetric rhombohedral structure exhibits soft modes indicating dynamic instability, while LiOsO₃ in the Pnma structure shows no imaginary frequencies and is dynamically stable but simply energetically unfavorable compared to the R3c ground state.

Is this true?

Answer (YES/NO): NO